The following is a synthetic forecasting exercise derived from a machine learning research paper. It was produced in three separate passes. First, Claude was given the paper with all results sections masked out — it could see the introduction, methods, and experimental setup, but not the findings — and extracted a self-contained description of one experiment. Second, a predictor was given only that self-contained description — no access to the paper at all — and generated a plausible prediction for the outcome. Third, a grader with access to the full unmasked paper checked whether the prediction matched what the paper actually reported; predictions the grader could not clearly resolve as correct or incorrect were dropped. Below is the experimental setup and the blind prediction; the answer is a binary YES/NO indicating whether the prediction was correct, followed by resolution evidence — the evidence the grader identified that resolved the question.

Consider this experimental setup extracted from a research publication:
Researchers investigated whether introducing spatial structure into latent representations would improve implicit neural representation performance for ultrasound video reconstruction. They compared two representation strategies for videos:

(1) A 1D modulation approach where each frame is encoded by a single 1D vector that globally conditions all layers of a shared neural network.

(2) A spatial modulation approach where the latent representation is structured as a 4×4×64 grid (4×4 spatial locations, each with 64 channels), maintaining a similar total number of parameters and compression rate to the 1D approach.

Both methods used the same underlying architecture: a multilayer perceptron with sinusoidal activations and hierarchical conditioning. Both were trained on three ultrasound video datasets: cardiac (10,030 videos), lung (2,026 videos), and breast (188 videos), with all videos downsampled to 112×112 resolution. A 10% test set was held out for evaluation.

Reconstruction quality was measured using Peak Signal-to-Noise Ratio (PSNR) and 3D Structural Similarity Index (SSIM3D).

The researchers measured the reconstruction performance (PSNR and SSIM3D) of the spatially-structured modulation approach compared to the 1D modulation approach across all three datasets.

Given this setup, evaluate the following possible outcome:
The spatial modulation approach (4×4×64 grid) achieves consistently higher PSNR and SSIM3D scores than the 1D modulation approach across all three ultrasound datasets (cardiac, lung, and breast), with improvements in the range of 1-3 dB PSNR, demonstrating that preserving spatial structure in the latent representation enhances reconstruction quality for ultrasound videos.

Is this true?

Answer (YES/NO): NO